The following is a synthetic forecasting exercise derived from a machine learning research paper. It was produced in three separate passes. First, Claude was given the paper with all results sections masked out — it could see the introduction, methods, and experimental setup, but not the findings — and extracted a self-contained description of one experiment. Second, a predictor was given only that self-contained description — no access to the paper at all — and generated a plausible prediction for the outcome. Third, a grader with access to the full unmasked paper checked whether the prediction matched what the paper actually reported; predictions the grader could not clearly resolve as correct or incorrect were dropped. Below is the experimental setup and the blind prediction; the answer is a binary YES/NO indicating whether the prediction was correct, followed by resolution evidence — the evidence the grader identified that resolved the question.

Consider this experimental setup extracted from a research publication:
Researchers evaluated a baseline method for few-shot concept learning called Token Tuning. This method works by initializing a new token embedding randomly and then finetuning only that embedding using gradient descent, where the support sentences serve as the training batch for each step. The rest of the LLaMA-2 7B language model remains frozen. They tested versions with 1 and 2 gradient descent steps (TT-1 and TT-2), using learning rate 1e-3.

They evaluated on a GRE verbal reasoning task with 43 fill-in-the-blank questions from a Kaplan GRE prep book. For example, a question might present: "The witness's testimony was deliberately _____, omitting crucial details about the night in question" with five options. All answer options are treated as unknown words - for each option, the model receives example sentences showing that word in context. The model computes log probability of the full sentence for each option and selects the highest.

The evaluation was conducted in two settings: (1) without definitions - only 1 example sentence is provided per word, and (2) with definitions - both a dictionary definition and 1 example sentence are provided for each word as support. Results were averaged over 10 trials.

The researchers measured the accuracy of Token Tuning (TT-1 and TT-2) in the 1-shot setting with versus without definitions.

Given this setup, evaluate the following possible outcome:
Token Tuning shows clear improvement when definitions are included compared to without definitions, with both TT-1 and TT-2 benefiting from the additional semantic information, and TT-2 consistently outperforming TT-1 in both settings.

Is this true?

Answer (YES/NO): NO